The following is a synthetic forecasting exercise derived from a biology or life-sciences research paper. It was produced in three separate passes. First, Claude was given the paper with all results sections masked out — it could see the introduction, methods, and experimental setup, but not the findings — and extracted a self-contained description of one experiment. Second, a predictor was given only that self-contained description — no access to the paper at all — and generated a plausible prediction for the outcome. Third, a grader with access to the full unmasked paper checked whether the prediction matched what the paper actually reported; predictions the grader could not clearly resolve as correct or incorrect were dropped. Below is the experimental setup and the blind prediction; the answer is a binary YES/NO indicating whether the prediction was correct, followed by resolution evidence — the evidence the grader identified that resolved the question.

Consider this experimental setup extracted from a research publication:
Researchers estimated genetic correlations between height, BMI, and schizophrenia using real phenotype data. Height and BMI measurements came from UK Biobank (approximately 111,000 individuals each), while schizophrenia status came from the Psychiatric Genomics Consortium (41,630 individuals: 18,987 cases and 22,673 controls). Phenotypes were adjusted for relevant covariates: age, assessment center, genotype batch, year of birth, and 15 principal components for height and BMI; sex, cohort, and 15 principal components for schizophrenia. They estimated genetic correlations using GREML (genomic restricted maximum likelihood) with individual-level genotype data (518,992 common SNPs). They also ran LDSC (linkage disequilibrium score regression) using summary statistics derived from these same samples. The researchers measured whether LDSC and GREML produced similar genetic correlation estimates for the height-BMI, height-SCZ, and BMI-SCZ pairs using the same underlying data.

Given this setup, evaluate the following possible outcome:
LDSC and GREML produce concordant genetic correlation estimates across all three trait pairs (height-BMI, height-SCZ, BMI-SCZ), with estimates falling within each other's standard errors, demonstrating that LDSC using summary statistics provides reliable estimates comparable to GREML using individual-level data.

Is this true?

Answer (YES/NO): NO